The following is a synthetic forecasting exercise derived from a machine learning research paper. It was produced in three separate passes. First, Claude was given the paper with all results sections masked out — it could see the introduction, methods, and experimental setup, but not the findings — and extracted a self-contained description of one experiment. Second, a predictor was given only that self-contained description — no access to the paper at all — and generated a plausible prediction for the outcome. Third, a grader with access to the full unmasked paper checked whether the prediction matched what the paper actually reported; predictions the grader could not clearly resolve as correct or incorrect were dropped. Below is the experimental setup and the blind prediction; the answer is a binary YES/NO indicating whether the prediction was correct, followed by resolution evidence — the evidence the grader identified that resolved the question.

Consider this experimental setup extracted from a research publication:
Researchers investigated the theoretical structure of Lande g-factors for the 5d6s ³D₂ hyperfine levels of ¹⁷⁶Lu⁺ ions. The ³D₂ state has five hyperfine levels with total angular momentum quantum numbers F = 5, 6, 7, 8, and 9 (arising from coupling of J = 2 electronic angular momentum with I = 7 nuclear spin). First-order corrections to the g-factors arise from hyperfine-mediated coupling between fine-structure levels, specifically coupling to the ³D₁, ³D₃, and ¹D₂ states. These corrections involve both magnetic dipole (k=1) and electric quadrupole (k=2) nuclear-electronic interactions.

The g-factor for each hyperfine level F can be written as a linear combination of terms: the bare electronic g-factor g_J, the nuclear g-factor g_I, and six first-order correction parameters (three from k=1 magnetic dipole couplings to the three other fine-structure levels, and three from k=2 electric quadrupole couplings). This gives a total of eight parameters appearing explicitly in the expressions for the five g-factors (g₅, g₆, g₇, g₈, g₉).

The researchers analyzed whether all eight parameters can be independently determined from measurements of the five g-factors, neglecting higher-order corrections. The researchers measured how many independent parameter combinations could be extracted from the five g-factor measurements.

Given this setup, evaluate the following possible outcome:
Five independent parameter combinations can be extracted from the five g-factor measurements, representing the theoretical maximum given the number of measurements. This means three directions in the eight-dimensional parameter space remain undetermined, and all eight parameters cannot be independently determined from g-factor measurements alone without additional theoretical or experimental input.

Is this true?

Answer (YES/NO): NO